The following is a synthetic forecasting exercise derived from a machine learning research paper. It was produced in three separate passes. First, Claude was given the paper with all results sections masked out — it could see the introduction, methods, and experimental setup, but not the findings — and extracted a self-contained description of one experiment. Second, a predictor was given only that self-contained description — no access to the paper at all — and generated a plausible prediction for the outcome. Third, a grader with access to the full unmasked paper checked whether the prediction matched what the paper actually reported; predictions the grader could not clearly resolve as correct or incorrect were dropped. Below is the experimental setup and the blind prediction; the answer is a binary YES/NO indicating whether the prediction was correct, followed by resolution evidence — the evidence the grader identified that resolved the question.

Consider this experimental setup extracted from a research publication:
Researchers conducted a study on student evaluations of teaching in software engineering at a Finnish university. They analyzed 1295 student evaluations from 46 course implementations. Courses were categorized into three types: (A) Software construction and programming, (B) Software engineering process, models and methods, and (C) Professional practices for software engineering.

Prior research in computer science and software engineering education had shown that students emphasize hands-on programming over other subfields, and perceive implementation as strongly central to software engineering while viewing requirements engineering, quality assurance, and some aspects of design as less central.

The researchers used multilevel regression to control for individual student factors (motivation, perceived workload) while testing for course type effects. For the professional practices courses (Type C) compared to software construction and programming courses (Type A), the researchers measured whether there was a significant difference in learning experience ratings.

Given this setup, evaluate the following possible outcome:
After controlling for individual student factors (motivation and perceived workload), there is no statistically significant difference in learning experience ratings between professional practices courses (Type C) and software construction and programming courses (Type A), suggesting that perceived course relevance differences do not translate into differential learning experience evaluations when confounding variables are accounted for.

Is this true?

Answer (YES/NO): YES